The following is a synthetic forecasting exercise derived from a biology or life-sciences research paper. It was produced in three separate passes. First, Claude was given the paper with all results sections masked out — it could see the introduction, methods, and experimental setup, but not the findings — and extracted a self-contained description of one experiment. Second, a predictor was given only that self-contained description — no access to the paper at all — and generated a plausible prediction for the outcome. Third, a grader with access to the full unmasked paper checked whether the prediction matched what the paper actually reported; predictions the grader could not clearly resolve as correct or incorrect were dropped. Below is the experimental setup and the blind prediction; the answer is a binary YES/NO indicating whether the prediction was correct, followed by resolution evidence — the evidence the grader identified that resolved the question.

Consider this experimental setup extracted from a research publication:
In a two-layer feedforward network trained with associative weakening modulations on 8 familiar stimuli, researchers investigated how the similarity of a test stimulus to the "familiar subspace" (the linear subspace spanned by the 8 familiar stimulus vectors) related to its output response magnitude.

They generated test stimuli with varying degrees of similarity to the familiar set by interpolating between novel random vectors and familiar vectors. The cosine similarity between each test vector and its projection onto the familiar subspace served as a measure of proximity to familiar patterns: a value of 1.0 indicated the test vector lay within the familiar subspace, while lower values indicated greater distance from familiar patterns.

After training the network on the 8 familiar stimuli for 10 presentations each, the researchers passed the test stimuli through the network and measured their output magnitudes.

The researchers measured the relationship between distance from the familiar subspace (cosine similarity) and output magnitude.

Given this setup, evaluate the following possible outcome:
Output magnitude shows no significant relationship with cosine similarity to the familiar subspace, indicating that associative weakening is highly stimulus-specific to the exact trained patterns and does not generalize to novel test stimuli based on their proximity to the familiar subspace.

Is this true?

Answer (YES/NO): NO